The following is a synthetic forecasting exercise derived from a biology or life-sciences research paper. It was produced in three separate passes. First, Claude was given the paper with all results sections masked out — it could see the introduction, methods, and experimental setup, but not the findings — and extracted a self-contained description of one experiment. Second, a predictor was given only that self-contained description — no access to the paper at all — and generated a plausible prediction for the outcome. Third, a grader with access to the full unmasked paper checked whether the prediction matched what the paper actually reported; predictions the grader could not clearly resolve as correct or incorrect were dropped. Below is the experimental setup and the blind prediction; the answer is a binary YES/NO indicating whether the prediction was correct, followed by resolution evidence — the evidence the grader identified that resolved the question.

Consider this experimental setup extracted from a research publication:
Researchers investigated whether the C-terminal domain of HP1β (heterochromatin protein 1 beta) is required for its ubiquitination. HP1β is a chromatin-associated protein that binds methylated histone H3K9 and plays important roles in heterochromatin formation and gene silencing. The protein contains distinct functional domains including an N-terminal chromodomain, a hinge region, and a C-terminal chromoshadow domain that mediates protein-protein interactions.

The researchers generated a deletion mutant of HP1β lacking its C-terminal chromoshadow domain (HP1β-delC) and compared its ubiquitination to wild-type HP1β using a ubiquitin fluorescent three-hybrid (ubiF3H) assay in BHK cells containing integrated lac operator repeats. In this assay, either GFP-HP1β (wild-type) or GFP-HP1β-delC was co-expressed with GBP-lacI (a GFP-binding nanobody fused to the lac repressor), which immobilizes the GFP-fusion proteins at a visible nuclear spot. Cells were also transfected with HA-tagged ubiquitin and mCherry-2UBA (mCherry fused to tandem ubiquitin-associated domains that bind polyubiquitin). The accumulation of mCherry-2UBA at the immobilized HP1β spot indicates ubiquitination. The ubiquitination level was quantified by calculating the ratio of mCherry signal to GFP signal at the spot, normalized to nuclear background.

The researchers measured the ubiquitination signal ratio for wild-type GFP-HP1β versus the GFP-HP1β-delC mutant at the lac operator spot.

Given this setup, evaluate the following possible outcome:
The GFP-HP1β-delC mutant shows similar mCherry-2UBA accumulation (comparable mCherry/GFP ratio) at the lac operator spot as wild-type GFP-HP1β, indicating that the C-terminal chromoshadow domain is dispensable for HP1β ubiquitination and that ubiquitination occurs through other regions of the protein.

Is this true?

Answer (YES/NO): NO